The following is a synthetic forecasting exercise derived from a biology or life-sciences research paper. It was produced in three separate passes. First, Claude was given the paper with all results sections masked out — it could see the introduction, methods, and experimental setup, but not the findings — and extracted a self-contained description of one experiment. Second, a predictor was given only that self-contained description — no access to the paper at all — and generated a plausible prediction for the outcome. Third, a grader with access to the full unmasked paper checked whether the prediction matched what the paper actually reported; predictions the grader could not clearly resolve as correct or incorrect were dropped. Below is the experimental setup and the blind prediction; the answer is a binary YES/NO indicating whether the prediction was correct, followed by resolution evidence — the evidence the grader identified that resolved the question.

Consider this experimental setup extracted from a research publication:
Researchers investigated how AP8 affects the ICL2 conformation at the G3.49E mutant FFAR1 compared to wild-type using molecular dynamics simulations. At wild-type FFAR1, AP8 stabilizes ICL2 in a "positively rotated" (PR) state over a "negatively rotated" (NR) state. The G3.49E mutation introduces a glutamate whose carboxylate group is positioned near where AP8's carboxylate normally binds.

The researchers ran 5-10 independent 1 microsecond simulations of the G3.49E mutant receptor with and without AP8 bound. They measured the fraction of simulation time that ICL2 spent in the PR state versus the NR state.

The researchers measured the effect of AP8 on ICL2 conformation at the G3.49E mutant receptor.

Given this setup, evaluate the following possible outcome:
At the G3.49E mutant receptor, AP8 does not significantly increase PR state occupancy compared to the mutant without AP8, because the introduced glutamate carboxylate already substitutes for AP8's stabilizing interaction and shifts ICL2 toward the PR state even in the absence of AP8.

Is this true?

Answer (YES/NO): NO